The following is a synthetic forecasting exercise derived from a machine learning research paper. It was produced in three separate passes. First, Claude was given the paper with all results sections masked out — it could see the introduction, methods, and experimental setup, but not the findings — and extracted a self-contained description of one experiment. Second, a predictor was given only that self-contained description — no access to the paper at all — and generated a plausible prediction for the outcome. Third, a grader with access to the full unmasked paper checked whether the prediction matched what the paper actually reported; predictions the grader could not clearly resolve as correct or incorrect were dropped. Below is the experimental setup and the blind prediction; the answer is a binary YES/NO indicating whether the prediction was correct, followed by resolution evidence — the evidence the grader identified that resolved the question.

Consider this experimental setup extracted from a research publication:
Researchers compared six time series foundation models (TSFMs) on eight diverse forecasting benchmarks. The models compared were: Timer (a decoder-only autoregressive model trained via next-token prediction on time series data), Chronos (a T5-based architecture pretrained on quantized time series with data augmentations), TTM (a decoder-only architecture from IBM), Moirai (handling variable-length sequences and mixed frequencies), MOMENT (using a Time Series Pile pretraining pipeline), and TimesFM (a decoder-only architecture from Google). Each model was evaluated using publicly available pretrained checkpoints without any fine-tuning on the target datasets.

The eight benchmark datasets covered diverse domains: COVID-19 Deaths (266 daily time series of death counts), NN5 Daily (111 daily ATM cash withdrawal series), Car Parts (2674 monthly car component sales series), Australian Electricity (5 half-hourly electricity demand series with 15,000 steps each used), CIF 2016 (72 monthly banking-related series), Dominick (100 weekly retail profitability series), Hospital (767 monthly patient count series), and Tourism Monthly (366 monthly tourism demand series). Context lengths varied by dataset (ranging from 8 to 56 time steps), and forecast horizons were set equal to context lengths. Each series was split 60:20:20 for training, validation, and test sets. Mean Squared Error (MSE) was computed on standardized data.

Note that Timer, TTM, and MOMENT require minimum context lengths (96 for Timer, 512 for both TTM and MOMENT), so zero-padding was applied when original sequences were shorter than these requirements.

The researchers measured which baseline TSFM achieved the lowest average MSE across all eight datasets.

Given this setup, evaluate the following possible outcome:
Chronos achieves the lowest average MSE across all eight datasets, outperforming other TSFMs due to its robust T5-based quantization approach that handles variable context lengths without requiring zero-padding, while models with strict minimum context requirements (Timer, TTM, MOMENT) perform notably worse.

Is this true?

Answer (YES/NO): NO